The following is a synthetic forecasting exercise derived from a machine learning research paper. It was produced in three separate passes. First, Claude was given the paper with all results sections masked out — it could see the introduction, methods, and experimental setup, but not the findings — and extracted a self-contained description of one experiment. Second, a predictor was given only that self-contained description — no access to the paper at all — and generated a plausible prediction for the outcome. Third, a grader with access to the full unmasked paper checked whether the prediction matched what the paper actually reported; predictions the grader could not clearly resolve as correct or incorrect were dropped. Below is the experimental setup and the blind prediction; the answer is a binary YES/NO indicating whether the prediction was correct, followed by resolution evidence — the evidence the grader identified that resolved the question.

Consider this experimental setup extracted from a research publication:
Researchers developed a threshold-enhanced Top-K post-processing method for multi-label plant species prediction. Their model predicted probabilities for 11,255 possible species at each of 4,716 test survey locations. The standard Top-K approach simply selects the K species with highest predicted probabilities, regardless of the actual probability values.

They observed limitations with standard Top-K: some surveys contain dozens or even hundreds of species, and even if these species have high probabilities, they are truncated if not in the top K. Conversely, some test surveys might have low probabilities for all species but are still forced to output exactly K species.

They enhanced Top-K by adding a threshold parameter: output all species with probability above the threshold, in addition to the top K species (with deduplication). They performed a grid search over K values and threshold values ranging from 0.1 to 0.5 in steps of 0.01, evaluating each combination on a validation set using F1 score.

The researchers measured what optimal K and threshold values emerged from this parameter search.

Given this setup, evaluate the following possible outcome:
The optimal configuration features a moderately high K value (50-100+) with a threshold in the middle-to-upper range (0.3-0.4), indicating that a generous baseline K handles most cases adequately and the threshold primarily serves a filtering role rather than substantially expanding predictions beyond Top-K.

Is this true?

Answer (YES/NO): NO